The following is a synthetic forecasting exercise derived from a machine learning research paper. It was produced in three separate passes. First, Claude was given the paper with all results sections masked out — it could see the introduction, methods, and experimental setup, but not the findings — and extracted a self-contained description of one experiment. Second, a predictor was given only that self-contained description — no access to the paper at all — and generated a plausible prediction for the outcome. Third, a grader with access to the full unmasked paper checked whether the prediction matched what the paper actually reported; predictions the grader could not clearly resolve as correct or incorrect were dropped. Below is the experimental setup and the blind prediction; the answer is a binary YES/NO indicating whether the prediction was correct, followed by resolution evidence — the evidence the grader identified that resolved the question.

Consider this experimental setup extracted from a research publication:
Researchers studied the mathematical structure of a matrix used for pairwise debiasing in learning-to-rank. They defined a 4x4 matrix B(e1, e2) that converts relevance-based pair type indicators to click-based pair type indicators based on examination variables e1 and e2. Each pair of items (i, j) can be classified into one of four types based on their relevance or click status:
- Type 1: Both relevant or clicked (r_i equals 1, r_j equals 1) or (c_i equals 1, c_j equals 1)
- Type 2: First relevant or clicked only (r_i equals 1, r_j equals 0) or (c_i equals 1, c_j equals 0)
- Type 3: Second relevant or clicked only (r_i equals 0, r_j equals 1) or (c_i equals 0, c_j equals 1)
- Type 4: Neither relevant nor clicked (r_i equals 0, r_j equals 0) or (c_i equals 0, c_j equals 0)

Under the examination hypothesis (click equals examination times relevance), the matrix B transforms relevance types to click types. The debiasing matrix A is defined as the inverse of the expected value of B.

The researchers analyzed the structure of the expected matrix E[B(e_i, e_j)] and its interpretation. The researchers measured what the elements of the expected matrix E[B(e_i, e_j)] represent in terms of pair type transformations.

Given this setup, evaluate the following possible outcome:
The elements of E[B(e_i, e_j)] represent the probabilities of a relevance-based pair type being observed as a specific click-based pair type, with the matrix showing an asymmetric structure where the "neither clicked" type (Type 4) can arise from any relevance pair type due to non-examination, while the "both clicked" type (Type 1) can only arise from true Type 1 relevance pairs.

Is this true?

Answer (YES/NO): YES